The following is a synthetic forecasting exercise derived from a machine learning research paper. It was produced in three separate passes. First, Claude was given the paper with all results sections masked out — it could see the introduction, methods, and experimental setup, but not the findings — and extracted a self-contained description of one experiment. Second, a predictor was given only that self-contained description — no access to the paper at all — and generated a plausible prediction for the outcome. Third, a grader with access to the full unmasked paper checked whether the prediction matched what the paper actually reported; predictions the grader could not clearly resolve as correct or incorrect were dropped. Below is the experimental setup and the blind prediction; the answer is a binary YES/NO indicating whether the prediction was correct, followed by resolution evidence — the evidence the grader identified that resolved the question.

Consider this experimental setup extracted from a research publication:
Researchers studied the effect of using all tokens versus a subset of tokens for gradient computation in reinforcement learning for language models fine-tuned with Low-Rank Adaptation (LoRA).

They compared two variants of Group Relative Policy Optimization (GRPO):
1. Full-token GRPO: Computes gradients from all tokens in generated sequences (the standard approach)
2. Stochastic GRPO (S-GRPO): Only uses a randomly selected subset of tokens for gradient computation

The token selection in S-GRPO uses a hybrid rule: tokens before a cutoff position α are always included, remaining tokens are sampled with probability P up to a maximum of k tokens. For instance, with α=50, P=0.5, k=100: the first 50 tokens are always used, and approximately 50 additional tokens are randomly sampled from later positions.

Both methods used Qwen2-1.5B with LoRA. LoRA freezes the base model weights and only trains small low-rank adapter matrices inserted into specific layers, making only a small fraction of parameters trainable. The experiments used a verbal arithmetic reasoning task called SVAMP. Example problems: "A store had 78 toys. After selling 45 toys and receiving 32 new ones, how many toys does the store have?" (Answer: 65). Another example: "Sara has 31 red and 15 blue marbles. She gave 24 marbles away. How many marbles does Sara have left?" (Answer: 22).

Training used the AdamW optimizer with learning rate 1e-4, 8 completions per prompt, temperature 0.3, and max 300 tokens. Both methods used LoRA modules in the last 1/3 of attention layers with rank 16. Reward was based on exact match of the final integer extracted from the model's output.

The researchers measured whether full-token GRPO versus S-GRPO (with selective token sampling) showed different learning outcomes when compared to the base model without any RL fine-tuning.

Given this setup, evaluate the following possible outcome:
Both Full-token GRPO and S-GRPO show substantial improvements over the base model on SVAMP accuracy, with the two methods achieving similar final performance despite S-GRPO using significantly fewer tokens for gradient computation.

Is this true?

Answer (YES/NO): NO